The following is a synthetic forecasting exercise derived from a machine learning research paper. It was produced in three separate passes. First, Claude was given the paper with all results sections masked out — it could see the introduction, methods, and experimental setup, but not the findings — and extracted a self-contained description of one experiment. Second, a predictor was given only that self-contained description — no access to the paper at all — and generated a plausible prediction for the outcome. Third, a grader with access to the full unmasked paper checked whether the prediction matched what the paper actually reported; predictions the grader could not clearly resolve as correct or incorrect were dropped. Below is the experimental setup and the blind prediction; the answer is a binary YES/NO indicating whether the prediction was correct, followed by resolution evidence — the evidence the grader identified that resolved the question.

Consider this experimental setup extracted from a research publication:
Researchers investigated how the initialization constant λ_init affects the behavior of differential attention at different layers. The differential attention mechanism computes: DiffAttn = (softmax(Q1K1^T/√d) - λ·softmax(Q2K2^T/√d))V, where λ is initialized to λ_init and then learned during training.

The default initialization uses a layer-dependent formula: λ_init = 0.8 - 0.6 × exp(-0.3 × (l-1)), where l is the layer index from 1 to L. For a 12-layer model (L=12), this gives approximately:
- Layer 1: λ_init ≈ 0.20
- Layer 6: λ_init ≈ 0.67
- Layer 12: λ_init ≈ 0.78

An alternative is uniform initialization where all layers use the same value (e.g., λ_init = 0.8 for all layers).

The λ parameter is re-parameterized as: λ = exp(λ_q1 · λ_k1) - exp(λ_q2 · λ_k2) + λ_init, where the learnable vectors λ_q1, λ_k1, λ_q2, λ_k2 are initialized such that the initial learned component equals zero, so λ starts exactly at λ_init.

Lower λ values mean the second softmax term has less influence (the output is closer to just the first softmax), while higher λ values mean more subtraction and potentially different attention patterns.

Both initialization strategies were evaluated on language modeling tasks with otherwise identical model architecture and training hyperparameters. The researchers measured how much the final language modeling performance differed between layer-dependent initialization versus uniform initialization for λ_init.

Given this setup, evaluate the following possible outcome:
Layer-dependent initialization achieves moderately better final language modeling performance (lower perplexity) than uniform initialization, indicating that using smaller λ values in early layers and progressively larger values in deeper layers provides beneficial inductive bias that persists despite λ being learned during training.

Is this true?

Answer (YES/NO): NO